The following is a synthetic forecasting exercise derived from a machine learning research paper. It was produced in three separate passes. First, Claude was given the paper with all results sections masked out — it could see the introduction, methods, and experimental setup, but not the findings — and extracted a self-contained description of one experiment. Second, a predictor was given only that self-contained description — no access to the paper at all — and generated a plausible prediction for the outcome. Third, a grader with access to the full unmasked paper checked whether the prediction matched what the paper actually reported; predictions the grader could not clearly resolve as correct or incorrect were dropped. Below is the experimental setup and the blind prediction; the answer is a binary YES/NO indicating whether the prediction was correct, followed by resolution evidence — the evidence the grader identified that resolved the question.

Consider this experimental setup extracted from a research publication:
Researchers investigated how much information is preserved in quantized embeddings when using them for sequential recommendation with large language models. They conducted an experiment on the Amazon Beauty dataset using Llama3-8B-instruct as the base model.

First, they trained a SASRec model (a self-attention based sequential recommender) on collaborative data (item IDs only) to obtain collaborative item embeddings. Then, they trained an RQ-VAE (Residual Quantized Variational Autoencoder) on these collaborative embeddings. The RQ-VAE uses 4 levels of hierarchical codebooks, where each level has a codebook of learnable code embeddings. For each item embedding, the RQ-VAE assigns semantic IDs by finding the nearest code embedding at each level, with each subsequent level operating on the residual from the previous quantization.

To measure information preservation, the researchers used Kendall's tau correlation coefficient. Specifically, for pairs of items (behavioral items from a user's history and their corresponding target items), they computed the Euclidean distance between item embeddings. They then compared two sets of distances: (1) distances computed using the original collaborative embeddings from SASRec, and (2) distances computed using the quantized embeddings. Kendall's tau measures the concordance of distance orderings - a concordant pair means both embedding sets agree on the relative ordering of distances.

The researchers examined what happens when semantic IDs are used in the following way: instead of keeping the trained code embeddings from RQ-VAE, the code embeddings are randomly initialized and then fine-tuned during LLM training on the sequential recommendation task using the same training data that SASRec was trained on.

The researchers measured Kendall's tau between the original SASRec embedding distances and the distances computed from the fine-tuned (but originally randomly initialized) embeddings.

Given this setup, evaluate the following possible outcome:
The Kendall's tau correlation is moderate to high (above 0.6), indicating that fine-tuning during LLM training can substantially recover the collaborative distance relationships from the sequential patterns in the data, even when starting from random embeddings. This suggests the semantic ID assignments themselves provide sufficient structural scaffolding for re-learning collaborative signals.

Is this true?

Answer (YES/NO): NO